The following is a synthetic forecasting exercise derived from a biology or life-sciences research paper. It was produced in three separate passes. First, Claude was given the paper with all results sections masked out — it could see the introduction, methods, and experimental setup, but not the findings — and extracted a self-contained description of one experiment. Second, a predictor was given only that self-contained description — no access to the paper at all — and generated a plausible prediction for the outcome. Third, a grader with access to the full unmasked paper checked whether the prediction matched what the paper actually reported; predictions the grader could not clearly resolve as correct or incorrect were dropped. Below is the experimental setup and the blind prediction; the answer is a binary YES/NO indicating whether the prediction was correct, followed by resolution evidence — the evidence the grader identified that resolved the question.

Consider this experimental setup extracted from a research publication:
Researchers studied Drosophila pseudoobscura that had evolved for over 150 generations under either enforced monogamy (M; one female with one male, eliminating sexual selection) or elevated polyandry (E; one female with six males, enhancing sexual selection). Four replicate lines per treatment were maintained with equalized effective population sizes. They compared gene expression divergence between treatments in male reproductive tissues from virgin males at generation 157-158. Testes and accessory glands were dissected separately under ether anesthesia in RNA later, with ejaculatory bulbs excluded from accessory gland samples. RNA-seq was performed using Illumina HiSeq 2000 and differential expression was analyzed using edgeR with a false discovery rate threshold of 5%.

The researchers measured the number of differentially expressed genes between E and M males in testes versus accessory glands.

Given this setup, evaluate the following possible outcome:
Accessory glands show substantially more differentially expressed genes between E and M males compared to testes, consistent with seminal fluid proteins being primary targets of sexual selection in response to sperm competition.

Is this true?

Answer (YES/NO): NO